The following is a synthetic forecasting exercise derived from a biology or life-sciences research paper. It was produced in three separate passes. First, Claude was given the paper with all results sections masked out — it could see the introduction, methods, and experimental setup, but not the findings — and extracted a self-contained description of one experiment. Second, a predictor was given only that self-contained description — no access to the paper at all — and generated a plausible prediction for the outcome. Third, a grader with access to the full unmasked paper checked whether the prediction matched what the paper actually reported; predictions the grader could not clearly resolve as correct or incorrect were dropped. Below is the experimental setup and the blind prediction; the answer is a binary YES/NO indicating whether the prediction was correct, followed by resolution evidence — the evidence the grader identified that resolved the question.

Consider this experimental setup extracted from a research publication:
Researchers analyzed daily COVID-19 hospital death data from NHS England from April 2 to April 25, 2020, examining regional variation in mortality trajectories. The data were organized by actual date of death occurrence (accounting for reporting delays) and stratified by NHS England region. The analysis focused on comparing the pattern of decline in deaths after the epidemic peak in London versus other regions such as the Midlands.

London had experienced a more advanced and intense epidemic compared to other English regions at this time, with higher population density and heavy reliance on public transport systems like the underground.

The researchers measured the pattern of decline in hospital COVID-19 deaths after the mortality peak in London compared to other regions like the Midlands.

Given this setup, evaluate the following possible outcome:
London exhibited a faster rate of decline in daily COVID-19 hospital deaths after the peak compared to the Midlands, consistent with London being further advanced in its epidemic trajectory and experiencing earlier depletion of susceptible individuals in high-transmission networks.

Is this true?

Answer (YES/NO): YES